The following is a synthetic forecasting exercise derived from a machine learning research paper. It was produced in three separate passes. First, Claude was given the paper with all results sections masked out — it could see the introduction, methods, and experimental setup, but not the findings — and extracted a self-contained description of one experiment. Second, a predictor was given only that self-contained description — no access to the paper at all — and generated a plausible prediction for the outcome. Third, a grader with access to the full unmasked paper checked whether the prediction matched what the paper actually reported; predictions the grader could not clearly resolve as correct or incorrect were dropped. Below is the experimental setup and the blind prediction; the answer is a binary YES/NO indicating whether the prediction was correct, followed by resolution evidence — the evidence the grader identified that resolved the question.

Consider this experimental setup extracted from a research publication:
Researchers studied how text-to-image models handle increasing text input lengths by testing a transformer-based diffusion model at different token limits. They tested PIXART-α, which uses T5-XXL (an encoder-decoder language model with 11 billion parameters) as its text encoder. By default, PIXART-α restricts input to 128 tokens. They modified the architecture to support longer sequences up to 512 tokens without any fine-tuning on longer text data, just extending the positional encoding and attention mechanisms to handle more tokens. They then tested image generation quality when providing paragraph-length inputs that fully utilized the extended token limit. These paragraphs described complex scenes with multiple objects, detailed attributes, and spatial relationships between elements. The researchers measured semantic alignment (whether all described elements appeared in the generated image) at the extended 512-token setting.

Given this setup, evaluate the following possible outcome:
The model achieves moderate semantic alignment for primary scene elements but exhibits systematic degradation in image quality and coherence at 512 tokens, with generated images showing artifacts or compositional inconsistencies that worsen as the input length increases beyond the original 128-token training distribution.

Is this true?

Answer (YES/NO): NO